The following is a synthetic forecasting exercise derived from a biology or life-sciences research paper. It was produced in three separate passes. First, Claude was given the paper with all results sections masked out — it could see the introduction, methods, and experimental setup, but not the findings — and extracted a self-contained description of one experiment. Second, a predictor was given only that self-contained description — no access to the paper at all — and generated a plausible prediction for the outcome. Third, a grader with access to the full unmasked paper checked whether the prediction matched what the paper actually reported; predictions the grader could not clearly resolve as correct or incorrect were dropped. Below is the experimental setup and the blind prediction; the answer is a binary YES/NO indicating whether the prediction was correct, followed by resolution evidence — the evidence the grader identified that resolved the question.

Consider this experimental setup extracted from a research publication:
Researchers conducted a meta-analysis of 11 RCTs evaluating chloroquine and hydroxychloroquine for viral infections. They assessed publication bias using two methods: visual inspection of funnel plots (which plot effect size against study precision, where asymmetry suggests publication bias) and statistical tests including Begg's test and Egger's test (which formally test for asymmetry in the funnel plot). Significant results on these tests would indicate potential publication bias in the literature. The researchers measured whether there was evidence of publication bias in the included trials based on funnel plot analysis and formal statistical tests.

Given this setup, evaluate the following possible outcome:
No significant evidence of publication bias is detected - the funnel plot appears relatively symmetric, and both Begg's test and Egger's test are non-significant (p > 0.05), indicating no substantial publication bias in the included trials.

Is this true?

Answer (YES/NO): YES